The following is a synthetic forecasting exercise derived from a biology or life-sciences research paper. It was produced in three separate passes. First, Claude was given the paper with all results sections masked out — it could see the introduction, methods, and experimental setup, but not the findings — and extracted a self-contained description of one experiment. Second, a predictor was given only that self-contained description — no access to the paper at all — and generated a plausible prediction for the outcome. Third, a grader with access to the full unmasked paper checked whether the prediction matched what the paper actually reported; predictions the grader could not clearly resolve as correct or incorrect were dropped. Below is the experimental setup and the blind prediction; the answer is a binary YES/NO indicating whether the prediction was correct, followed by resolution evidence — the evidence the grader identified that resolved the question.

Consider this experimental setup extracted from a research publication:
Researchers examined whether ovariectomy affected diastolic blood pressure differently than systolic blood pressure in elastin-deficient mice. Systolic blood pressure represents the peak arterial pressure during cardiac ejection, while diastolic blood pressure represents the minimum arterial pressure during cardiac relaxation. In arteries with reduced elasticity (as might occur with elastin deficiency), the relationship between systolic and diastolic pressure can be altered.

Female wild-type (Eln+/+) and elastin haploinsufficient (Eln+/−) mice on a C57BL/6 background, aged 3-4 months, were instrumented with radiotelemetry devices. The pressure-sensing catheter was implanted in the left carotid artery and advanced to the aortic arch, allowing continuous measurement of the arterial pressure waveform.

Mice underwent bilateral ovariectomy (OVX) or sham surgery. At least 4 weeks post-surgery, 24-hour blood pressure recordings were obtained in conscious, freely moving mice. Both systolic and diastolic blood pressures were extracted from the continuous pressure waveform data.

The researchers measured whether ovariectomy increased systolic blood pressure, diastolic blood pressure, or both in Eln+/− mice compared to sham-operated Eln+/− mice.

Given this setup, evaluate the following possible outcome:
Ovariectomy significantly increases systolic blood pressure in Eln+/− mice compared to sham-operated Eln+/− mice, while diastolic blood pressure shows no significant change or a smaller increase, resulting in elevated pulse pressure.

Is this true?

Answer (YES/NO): NO